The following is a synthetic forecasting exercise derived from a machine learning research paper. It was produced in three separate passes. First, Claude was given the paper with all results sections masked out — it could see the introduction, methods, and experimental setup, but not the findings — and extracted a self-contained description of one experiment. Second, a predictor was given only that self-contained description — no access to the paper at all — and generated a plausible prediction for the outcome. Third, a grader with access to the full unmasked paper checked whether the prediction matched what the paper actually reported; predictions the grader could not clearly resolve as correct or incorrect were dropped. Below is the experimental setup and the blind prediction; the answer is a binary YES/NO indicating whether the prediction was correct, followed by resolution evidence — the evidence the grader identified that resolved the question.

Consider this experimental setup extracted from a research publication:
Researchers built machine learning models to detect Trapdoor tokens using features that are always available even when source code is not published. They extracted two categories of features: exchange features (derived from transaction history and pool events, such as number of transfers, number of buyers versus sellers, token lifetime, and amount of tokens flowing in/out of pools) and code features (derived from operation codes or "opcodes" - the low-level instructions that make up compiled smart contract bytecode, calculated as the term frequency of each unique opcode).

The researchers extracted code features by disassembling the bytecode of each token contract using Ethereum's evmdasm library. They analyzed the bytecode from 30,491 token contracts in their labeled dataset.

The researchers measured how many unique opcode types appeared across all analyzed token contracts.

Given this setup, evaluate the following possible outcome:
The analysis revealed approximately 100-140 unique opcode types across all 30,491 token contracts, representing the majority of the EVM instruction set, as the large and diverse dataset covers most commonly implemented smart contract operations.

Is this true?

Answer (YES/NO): NO